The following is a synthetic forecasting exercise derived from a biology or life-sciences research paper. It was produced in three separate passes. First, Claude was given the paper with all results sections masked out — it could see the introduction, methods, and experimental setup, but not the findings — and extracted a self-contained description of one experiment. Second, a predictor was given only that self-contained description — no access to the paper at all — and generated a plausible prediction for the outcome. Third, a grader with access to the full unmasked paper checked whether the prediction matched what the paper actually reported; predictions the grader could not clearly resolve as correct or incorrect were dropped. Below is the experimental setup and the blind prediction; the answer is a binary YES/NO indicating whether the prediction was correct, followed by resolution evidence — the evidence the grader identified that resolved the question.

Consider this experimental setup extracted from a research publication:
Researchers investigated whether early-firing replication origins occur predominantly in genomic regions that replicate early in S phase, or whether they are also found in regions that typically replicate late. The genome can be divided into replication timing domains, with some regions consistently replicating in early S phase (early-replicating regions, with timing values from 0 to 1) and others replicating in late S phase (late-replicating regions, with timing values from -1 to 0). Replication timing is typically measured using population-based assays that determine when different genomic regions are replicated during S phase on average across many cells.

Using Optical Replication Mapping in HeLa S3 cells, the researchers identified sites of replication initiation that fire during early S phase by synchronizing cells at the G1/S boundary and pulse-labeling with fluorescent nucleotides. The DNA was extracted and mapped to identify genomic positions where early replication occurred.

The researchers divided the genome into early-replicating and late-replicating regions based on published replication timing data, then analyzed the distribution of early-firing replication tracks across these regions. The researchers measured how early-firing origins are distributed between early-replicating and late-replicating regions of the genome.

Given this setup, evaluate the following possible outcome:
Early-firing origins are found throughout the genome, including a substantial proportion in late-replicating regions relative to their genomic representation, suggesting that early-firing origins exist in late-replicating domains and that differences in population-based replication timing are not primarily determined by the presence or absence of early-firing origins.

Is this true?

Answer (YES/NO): NO